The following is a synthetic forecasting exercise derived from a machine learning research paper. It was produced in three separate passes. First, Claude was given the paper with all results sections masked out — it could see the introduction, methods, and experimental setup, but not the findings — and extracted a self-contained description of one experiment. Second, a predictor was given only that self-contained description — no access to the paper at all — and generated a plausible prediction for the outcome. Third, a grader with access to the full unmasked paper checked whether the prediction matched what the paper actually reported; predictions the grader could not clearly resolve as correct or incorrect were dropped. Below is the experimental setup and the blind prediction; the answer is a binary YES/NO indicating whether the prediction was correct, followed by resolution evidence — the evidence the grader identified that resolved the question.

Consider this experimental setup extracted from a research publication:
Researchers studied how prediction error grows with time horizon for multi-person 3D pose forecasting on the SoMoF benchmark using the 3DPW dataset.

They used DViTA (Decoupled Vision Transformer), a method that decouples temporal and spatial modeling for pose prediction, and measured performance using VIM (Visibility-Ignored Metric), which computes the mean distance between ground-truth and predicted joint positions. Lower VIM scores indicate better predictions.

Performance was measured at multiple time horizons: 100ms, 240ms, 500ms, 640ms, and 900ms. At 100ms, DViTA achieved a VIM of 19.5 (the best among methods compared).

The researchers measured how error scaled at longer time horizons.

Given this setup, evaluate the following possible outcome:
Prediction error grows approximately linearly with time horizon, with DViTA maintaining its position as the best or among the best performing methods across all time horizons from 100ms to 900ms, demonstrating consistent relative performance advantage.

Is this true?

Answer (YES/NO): NO